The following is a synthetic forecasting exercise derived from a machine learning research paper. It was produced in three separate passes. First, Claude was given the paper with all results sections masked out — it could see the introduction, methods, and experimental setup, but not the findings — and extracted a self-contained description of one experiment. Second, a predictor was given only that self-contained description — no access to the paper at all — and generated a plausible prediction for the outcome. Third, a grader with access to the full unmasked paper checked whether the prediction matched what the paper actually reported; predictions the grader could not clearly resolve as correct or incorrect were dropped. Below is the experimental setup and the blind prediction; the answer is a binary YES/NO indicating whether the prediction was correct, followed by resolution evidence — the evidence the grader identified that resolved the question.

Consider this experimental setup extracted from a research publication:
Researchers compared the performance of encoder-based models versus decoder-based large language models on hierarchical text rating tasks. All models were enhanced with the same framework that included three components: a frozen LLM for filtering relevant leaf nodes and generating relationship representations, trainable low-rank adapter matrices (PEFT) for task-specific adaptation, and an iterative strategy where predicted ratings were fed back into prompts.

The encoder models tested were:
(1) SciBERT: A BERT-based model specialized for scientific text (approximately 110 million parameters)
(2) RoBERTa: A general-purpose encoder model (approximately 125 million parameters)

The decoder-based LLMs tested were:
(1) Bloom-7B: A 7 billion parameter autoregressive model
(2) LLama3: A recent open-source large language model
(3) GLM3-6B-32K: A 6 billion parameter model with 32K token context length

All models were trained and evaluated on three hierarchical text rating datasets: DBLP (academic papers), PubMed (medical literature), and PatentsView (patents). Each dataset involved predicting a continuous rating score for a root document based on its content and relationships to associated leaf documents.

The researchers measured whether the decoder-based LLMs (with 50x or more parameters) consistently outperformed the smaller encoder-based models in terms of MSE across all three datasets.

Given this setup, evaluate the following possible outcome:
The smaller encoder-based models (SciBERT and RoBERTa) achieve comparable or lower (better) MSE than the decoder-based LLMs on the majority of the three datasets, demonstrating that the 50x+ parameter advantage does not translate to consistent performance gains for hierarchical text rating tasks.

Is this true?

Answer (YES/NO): NO